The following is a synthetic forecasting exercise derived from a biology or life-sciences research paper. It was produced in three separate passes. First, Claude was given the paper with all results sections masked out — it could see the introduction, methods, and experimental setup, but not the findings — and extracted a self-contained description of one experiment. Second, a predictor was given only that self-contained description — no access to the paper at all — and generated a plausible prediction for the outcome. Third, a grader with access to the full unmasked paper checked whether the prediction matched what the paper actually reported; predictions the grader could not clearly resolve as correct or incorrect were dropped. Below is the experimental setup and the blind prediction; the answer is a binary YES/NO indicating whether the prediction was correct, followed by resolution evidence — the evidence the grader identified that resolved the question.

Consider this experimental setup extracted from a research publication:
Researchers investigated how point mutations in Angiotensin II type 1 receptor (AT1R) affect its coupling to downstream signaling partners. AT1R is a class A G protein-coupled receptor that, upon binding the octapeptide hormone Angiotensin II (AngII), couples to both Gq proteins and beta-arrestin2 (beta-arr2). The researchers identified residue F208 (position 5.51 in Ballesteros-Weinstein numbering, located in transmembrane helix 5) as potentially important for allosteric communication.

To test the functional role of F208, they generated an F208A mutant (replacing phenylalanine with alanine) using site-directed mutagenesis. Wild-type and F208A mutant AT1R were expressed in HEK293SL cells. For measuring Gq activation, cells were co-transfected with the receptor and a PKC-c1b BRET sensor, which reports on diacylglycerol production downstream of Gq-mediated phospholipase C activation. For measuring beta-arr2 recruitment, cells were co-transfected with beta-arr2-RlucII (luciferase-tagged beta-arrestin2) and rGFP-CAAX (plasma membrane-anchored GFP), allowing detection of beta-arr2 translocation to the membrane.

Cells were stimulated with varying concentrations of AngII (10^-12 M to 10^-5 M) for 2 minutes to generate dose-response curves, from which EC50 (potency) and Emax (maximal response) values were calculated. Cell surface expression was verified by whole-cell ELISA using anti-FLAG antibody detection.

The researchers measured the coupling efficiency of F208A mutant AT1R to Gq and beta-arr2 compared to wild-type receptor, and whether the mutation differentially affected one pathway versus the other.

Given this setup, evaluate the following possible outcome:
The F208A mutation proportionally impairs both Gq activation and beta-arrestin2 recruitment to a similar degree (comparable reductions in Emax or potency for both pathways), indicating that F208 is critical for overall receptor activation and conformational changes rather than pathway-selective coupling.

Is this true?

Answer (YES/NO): NO